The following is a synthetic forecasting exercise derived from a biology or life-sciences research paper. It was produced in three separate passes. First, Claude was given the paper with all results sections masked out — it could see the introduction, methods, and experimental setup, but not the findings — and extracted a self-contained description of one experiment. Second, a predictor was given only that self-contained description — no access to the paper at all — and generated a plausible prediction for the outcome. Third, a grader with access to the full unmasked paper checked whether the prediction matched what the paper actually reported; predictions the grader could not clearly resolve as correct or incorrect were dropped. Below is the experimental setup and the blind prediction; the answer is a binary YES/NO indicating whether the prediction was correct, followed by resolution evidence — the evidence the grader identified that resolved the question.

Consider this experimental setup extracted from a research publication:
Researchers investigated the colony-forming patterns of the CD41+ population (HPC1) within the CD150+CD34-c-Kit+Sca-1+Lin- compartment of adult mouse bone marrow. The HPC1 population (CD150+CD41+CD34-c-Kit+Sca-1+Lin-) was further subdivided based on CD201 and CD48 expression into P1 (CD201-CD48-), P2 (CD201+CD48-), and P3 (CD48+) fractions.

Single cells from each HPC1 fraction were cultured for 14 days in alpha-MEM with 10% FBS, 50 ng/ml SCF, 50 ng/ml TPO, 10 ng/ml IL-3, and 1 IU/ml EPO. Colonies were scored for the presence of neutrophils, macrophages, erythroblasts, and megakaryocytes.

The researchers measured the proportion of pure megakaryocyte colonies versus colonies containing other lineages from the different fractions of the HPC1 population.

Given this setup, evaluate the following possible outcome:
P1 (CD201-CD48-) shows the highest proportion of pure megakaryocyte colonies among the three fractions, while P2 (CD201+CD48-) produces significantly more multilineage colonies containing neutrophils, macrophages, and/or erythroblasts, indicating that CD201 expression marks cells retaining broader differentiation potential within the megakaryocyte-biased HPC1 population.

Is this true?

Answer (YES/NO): YES